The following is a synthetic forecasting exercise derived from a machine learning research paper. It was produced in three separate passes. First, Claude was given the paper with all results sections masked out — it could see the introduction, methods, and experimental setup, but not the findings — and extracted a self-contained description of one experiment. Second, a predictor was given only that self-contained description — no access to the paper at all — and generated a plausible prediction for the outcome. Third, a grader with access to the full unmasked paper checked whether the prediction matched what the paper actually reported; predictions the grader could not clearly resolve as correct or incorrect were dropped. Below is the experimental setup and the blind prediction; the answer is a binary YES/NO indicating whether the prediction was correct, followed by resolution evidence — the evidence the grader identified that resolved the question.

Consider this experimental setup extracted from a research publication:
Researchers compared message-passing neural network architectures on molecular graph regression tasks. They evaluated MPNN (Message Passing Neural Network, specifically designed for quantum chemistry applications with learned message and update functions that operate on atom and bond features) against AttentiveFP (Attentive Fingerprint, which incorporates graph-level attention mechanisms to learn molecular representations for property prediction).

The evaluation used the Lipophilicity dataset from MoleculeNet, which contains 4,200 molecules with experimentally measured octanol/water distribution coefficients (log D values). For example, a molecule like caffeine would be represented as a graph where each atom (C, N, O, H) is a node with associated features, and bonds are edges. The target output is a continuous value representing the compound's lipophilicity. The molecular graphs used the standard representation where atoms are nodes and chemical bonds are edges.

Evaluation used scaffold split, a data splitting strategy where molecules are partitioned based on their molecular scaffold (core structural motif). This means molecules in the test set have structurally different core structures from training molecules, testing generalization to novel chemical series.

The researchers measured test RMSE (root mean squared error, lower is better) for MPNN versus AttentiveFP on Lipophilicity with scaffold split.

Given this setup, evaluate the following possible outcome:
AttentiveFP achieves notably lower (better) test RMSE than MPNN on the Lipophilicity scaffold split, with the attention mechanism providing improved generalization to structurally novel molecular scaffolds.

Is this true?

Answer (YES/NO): NO